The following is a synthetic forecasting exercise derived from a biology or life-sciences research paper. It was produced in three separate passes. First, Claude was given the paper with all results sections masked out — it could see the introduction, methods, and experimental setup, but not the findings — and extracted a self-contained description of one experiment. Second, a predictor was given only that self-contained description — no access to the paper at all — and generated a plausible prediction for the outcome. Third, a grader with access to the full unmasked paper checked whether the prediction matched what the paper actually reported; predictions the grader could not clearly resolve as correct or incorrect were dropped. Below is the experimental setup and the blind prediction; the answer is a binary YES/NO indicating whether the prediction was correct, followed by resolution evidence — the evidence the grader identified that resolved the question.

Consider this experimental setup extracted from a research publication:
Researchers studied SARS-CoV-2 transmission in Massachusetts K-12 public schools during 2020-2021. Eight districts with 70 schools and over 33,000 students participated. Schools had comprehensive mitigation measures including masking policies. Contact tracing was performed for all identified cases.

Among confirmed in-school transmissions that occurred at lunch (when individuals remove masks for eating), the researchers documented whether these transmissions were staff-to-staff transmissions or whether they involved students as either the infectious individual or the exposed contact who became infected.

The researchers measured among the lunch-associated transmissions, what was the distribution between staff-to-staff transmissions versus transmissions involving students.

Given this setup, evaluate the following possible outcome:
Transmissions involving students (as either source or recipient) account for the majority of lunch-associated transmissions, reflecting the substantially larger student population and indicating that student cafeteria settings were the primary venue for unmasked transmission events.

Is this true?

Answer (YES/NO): NO